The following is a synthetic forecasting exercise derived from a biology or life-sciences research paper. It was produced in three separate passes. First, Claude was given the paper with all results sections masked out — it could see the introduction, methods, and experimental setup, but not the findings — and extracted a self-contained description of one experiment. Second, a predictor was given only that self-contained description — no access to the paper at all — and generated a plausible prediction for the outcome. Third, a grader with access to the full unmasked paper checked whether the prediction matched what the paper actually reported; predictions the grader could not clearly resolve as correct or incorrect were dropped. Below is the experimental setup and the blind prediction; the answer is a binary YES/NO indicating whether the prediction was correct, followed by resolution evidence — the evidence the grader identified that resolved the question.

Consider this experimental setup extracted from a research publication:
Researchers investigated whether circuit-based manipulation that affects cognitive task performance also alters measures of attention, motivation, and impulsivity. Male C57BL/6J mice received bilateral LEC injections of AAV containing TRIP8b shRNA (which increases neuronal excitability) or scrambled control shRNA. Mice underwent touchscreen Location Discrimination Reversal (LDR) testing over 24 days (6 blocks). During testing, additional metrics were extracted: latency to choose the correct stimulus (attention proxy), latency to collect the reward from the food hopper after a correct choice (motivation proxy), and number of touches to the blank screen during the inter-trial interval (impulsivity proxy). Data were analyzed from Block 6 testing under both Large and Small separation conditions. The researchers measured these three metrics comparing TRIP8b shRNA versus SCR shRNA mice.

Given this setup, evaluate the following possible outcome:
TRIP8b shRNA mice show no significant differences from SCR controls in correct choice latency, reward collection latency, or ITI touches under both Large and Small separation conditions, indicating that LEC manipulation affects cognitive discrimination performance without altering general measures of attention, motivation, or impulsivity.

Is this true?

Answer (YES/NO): YES